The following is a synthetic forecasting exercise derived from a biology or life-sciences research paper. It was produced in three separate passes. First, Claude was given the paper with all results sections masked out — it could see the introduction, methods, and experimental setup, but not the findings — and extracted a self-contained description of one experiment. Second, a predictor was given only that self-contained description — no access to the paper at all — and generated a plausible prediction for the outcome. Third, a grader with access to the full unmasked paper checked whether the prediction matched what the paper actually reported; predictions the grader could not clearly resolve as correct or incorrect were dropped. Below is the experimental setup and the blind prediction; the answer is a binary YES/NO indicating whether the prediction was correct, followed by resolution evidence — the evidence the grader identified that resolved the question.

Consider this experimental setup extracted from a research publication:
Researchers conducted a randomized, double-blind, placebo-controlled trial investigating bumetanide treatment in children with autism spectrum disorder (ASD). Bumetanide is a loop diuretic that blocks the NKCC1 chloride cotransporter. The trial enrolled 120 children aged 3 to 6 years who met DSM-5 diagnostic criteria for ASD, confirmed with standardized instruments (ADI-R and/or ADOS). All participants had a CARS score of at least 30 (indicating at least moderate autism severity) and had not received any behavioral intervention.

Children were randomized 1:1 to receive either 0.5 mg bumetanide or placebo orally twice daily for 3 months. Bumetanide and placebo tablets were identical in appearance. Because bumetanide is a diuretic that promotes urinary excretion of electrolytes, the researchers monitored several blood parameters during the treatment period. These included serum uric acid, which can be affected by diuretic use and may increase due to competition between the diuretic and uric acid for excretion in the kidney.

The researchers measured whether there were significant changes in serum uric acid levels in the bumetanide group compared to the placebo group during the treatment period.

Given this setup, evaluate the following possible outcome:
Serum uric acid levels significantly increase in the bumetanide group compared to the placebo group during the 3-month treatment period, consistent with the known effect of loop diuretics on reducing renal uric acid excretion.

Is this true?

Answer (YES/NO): YES